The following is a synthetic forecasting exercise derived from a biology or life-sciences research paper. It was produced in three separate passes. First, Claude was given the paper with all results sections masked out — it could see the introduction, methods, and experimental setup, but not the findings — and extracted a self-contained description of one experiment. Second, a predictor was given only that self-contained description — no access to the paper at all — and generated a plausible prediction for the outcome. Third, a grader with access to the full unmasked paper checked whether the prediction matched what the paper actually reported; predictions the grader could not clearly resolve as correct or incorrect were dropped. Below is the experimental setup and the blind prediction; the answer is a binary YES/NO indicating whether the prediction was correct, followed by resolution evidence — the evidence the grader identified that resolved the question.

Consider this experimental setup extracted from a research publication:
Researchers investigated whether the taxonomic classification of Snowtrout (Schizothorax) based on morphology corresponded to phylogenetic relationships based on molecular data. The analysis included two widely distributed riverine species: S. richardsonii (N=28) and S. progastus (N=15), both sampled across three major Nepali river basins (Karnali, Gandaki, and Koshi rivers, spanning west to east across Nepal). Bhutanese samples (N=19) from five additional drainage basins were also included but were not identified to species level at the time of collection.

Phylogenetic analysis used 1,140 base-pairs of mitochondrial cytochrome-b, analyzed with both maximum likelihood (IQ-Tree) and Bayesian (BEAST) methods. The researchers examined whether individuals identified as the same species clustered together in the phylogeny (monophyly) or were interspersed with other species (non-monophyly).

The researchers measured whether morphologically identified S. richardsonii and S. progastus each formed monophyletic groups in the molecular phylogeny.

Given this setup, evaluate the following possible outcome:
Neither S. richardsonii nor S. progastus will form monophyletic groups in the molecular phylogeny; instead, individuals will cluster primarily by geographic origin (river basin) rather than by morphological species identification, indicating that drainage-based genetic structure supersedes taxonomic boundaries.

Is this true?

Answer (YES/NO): YES